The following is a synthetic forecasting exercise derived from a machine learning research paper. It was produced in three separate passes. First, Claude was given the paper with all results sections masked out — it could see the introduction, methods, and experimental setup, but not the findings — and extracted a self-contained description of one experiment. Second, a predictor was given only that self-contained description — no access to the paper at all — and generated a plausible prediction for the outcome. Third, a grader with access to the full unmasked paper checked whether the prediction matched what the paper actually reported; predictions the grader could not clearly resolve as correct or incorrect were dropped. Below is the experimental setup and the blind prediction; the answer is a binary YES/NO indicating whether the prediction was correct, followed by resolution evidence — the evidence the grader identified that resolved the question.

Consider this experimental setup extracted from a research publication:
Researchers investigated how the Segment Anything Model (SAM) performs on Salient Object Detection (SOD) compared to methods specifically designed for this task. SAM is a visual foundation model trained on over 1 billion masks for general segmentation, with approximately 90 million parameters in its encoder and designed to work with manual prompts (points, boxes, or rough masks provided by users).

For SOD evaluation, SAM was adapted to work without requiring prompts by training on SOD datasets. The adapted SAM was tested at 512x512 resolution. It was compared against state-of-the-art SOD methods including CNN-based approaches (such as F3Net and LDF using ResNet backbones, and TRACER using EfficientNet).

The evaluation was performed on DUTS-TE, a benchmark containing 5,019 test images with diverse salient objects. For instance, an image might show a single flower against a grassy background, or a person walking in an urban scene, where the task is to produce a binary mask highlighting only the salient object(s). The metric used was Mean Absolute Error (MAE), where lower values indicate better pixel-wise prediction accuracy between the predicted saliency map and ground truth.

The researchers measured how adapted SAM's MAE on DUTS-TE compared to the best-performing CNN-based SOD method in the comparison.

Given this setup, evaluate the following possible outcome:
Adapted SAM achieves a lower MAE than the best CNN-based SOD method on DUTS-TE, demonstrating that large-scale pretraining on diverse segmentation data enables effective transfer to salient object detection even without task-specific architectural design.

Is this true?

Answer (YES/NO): NO